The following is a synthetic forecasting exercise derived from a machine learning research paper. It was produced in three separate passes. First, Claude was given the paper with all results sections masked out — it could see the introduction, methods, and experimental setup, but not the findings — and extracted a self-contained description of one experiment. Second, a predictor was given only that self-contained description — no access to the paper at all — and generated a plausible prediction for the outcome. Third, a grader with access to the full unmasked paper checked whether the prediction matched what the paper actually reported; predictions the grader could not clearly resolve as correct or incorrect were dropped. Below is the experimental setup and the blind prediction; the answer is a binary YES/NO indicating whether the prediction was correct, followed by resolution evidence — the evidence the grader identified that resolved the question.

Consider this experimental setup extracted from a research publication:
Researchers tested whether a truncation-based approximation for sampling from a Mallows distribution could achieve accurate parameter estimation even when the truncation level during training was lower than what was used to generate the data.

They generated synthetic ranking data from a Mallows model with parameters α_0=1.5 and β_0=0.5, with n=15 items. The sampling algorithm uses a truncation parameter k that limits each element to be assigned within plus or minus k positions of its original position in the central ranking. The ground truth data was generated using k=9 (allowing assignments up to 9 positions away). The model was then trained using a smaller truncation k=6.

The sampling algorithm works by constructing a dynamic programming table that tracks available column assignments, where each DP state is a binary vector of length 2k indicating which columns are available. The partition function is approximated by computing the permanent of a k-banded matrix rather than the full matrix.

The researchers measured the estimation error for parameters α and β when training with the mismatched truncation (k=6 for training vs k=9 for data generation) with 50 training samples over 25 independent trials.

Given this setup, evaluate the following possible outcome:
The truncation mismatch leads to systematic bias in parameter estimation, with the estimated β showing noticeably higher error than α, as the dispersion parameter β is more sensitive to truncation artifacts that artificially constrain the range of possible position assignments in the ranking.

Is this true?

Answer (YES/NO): NO